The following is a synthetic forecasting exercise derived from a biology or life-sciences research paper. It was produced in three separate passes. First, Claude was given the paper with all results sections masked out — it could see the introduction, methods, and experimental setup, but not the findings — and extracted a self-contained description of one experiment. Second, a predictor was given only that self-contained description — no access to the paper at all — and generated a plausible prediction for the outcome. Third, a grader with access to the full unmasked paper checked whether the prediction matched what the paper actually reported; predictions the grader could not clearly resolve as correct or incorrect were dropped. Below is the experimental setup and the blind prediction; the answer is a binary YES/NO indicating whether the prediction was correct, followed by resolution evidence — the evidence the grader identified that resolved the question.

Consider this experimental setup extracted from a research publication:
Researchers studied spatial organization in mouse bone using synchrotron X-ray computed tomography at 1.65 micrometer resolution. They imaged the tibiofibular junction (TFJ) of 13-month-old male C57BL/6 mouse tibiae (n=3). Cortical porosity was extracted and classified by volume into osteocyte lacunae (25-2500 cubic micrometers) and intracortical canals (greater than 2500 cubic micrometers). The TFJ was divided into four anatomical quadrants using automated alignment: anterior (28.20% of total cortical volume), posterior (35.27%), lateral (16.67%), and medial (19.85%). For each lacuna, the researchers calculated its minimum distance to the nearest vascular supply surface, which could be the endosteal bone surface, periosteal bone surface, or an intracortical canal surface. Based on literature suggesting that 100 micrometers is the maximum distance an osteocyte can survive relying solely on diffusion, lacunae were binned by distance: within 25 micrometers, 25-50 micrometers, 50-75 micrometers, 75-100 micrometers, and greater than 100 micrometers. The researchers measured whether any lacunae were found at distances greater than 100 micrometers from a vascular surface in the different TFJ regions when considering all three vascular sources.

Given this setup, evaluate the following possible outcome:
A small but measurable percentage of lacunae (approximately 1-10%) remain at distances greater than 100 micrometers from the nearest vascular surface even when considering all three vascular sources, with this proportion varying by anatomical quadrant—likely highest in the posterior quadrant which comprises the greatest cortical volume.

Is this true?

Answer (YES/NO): NO